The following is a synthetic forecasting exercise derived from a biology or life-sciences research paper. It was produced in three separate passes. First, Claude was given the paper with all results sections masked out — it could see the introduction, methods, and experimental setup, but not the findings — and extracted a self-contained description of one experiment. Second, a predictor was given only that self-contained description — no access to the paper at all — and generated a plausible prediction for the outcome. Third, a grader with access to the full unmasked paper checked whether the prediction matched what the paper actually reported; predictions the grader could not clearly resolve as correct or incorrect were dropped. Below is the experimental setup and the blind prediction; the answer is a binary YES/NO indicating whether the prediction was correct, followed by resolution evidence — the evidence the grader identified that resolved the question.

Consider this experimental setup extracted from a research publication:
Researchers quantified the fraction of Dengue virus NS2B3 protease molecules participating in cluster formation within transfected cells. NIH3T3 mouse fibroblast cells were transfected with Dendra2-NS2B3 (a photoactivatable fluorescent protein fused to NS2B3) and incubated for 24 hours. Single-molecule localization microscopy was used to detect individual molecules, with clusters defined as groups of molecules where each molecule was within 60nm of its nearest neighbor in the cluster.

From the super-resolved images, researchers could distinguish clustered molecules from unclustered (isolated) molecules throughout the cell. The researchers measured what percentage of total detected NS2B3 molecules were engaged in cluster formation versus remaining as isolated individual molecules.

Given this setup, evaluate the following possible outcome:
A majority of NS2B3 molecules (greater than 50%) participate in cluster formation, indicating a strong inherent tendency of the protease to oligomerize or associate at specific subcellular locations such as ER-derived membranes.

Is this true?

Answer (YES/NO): YES